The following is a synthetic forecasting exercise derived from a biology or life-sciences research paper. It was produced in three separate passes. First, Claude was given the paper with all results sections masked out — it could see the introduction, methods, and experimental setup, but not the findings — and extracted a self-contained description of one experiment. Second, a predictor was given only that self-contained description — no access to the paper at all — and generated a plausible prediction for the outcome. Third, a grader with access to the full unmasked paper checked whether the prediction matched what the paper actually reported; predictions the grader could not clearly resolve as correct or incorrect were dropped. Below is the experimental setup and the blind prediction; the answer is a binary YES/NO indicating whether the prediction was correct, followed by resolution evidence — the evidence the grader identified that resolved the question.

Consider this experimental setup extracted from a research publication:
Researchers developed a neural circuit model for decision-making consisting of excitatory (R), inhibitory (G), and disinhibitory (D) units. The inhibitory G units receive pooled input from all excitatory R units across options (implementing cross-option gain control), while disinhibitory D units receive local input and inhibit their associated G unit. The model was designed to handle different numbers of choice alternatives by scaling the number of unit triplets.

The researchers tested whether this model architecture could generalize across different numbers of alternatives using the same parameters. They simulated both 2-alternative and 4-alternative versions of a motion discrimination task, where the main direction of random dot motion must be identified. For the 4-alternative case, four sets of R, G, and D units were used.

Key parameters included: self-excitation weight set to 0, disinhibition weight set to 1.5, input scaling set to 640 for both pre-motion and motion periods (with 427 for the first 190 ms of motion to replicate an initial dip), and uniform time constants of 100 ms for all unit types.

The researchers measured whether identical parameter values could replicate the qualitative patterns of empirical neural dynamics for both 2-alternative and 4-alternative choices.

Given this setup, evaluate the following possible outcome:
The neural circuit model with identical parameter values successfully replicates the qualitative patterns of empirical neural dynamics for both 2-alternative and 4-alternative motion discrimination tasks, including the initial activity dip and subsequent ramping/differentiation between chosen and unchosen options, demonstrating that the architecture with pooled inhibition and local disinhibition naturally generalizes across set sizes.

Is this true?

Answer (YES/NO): YES